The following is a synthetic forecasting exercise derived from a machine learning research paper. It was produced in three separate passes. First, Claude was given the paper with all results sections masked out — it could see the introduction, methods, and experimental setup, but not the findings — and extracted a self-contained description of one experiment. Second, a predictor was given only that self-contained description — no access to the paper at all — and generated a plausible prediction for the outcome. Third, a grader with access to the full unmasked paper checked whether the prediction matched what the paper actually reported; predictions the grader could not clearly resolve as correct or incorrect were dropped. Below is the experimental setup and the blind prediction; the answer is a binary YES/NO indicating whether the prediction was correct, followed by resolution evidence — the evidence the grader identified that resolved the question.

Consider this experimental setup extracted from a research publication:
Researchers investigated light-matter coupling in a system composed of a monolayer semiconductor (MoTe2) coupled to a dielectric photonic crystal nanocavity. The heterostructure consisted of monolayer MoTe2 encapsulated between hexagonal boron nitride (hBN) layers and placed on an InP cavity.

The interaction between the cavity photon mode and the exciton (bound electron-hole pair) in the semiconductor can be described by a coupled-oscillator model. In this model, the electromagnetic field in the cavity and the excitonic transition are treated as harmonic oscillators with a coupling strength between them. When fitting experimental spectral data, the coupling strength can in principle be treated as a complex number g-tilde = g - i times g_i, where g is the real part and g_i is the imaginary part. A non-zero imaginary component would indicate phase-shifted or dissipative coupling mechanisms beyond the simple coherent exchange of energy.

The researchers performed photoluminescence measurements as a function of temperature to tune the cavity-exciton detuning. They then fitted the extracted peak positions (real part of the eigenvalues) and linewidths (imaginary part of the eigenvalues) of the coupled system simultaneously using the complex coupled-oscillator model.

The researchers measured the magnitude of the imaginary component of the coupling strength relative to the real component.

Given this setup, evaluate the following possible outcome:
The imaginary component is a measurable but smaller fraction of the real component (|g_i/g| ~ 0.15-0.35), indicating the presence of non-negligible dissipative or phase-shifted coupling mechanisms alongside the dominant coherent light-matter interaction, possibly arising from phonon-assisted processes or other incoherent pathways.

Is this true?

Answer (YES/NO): NO